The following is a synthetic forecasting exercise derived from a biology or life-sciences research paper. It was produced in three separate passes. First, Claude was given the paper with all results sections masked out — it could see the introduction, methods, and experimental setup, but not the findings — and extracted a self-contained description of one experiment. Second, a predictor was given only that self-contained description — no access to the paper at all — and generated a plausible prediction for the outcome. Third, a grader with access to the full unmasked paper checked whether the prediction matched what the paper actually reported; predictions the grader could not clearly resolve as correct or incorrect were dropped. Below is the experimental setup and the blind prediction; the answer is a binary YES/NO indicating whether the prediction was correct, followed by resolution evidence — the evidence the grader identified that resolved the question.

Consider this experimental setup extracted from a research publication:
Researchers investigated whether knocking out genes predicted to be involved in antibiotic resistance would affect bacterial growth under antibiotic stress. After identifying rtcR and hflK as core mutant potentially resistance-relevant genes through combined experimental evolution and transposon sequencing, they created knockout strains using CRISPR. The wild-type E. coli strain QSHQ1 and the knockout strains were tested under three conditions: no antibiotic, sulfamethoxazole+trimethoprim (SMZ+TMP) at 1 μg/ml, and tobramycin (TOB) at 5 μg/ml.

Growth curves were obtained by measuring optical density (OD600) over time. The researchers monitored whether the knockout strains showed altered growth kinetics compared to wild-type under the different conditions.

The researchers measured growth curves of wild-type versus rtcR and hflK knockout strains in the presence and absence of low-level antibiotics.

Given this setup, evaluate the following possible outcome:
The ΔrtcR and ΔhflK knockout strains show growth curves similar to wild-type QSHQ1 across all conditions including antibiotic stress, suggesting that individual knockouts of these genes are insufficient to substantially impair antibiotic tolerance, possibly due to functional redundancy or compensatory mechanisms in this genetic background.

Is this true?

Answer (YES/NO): NO